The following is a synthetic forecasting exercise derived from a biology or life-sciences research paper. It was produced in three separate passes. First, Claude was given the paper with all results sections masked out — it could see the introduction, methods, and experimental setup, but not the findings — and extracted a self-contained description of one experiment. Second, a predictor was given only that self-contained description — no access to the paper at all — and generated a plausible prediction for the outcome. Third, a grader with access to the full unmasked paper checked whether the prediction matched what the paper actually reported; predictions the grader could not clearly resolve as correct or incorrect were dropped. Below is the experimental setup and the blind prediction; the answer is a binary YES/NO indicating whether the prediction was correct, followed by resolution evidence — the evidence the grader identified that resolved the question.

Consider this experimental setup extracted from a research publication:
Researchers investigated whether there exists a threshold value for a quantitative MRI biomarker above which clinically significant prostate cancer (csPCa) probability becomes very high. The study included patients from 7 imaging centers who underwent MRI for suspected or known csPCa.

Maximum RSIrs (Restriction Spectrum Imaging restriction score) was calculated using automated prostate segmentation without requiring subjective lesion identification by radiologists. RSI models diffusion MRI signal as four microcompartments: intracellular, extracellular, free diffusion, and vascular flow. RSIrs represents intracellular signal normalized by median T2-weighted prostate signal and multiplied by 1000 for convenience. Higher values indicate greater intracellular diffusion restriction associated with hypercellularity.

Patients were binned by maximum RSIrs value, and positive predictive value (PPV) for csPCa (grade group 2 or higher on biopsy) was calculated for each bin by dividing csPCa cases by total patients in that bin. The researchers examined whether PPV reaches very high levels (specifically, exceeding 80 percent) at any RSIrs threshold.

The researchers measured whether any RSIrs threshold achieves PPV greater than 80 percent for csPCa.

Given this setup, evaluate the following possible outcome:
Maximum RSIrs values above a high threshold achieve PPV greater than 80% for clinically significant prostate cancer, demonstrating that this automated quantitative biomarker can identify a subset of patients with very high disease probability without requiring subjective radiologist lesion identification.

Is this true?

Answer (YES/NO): NO